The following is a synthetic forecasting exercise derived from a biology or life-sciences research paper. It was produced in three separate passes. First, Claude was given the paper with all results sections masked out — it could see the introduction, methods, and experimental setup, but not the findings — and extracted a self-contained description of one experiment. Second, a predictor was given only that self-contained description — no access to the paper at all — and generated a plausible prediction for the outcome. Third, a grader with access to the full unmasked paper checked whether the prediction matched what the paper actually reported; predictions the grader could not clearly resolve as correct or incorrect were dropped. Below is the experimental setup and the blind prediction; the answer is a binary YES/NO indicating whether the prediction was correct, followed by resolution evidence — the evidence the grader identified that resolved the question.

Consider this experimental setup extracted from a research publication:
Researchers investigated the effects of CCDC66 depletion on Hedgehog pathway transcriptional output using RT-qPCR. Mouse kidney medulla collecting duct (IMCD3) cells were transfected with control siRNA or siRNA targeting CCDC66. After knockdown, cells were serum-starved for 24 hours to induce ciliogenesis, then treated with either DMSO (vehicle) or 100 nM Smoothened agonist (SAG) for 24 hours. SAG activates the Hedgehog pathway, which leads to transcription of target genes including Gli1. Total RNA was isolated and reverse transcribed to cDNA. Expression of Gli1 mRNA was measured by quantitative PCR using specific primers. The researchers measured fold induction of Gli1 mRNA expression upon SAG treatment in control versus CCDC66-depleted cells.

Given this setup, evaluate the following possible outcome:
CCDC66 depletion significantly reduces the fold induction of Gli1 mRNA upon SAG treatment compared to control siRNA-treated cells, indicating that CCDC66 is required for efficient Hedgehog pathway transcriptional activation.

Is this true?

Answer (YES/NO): YES